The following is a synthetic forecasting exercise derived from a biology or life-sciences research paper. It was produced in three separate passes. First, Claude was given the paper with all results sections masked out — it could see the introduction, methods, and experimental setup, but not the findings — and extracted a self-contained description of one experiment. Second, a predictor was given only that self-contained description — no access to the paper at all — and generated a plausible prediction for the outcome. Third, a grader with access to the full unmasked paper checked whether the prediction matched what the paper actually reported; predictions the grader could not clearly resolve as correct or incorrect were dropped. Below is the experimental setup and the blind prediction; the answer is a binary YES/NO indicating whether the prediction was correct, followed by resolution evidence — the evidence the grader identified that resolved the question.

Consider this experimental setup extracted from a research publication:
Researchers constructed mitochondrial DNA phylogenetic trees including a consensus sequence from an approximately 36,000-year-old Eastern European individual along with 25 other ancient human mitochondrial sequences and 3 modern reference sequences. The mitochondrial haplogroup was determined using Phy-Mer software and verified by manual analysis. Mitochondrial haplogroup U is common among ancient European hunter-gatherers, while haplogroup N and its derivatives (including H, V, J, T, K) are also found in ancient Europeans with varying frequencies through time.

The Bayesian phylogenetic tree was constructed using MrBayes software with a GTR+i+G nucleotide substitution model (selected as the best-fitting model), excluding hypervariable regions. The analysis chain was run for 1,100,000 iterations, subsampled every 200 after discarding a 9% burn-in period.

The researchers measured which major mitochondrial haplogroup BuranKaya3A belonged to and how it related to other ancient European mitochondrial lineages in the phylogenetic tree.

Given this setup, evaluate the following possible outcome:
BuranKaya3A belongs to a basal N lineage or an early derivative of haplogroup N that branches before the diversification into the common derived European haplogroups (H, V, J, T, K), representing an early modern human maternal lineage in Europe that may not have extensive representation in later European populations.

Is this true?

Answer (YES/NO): YES